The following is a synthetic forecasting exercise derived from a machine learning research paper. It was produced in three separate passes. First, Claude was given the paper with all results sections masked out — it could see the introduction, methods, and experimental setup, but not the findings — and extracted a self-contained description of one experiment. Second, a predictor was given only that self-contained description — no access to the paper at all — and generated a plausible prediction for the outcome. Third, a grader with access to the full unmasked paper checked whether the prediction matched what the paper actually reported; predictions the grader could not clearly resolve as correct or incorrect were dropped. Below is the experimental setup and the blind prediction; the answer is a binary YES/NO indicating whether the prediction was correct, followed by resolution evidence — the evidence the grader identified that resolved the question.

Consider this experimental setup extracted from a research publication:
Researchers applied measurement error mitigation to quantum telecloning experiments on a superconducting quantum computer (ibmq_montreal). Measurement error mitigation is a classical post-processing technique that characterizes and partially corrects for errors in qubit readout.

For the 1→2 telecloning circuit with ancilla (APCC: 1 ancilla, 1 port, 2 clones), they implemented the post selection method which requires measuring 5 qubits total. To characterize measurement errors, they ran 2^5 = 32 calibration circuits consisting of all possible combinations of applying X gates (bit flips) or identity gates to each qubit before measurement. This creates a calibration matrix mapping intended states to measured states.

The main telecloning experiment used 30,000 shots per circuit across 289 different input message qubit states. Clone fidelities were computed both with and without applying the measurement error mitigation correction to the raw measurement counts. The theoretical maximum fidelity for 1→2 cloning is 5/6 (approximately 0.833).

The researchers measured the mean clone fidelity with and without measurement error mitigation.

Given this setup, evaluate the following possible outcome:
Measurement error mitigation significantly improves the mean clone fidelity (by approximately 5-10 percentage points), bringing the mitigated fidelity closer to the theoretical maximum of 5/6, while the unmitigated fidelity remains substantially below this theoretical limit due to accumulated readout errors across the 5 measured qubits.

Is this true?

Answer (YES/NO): NO